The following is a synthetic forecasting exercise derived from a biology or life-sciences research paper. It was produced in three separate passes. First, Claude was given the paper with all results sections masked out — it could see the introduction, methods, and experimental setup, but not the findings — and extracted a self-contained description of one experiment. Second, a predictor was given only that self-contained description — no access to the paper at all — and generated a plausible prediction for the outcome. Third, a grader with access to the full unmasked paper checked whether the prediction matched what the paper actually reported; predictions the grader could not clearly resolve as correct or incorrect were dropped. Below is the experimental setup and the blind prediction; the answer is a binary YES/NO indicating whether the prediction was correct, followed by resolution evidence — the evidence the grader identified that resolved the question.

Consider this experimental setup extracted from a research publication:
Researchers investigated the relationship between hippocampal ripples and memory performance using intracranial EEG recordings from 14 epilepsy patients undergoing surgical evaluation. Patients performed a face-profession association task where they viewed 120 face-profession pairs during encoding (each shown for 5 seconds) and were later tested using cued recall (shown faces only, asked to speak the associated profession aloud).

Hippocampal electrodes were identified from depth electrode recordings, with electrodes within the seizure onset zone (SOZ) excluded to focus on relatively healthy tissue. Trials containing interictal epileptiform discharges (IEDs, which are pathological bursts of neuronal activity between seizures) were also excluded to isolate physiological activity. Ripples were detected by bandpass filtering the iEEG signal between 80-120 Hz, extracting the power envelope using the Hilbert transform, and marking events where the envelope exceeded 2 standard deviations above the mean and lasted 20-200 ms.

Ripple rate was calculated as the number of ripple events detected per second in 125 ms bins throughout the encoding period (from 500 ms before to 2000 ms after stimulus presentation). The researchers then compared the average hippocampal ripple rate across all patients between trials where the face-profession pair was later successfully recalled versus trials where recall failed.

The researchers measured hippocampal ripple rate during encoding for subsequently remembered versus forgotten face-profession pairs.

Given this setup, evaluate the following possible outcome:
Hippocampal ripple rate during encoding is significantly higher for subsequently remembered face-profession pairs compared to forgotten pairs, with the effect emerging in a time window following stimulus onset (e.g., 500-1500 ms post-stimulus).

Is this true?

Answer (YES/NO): YES